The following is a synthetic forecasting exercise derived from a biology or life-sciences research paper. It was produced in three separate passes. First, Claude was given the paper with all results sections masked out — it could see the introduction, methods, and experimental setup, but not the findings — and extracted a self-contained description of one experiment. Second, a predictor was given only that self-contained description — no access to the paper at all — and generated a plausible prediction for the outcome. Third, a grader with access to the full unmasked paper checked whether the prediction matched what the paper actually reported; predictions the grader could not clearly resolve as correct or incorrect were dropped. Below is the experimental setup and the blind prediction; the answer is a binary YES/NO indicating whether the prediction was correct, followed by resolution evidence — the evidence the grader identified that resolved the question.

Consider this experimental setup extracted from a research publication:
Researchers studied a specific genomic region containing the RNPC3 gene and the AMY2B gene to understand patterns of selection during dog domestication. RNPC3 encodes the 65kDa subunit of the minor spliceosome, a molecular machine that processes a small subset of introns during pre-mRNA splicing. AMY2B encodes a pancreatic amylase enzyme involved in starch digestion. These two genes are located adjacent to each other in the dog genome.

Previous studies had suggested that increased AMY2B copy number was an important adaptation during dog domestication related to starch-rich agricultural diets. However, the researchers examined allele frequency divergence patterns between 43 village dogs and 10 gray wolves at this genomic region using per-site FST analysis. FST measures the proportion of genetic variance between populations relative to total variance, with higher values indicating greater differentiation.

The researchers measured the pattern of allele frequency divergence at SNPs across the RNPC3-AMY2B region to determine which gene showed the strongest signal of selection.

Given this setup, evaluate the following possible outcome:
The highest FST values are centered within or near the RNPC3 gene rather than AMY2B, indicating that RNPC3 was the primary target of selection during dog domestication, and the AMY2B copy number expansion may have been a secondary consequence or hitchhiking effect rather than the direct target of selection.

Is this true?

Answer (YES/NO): YES